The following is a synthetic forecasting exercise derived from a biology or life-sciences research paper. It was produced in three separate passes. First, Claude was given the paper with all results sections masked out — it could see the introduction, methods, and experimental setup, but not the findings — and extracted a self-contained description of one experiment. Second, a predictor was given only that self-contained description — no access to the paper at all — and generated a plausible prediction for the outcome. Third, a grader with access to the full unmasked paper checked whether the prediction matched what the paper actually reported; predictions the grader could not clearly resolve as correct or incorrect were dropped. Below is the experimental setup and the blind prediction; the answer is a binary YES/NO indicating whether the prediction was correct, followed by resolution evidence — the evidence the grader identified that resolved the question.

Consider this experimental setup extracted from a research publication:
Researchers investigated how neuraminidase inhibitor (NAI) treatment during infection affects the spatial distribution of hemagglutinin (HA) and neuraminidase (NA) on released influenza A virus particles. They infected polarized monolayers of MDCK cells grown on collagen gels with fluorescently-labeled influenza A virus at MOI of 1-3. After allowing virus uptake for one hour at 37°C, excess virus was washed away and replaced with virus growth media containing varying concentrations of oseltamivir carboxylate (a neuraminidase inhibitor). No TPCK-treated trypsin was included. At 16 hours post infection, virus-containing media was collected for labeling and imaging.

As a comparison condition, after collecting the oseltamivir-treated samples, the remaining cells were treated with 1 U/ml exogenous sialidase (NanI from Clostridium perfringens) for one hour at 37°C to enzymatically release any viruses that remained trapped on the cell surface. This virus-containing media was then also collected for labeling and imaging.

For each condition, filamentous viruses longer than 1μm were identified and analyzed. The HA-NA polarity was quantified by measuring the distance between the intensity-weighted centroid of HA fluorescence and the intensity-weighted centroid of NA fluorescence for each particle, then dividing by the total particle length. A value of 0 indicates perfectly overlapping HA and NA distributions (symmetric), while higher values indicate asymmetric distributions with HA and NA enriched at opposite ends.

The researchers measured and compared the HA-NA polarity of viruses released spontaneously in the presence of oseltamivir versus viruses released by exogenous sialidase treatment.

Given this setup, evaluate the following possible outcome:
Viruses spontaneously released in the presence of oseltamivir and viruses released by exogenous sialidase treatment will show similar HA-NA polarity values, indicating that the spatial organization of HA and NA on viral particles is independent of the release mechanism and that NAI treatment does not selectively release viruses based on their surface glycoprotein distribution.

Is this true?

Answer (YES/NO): NO